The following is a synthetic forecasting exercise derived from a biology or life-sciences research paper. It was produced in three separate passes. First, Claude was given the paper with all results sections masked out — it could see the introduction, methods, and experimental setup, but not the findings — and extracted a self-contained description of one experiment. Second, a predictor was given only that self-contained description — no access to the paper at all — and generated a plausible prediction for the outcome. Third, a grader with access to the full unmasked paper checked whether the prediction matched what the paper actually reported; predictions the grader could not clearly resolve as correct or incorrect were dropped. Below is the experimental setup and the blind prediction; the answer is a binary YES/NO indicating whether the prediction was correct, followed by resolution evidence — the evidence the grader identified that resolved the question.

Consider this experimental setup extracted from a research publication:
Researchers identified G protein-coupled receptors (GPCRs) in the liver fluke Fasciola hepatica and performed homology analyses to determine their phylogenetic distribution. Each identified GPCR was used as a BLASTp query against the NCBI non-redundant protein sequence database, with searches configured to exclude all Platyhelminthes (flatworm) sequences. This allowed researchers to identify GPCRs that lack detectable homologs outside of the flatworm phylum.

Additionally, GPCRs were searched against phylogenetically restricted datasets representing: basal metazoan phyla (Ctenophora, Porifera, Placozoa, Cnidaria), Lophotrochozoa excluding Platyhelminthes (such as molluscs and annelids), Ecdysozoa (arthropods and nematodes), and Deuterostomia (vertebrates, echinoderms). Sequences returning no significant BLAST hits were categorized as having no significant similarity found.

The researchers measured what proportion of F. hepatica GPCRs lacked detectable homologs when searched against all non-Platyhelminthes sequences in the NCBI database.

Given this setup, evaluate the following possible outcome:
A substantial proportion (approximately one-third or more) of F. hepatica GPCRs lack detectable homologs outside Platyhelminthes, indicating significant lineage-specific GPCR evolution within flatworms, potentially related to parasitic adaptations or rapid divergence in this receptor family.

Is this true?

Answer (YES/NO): NO